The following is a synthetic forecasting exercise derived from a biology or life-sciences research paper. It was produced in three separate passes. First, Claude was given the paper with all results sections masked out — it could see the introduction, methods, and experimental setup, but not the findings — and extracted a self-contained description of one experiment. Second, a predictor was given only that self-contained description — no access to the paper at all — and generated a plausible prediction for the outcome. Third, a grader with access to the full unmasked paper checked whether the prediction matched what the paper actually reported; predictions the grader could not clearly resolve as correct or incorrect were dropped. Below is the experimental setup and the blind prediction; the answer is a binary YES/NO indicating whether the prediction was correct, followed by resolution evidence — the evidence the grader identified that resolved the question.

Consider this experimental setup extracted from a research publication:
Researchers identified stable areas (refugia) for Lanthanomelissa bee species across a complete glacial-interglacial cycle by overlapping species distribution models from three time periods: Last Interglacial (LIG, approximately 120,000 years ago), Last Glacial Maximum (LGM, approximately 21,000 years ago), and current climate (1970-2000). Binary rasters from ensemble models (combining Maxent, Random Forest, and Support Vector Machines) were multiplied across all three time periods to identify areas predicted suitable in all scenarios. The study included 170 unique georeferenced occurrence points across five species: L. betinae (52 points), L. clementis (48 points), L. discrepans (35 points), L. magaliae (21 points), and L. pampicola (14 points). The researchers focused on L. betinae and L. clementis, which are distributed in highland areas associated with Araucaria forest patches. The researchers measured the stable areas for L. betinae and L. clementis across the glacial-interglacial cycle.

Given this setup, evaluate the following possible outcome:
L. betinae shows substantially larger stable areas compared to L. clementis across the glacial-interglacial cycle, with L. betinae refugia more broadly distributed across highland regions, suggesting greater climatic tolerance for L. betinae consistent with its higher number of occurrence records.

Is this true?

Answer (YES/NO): NO